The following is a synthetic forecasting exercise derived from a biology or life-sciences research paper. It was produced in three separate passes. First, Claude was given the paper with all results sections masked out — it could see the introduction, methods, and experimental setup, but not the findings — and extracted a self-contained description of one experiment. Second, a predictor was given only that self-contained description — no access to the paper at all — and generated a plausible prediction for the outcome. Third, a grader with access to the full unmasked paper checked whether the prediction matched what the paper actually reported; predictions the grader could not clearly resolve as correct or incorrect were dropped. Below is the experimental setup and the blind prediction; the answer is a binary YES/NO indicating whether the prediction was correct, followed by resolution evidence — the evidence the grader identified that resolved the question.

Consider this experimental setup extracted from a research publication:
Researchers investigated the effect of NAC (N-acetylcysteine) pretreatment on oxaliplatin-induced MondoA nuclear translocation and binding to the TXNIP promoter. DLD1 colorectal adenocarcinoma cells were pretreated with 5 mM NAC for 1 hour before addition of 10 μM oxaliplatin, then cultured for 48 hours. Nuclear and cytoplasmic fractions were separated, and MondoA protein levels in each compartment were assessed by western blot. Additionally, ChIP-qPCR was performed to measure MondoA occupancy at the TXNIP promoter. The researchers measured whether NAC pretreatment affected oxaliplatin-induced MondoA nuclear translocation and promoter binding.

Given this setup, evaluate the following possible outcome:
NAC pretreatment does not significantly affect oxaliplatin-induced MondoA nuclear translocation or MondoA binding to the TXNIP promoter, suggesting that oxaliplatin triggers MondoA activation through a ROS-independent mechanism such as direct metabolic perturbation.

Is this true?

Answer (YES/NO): NO